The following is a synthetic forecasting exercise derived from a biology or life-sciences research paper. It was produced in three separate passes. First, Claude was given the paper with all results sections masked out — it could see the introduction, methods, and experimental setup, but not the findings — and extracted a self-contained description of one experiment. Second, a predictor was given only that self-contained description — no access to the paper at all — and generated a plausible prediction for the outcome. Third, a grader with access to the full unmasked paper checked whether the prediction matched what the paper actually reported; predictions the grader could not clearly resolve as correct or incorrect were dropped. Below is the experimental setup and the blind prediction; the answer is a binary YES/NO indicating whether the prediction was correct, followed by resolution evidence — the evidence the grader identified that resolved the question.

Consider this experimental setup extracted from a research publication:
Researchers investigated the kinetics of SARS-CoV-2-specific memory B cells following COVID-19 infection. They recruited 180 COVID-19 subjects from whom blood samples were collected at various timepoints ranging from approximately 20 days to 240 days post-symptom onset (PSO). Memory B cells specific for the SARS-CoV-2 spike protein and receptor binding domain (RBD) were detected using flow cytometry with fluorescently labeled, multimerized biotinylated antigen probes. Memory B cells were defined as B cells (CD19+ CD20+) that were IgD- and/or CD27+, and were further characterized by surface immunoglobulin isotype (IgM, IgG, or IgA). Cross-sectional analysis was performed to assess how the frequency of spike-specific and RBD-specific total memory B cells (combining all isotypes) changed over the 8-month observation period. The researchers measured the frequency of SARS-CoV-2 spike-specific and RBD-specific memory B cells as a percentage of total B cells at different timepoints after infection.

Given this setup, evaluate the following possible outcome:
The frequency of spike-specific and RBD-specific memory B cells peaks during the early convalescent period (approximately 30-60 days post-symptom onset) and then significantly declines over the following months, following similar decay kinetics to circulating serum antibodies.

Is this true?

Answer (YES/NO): NO